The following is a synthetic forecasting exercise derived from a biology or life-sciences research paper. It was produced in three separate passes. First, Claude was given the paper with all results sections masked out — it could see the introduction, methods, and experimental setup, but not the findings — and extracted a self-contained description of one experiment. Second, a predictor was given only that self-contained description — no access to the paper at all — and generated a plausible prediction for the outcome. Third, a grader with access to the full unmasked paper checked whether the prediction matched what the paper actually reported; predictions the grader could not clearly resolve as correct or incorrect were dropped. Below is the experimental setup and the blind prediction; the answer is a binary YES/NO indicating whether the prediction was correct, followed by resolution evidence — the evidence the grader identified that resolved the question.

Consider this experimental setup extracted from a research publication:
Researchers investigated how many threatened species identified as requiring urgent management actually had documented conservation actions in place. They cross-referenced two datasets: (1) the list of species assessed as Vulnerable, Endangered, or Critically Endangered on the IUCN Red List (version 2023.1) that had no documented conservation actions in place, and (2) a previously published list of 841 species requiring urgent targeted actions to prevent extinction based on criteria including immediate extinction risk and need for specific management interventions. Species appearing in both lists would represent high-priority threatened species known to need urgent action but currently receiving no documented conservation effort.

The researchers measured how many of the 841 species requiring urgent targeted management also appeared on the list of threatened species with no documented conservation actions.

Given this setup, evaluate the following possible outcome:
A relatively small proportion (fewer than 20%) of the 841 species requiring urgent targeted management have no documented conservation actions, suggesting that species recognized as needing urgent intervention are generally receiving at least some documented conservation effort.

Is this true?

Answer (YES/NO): NO